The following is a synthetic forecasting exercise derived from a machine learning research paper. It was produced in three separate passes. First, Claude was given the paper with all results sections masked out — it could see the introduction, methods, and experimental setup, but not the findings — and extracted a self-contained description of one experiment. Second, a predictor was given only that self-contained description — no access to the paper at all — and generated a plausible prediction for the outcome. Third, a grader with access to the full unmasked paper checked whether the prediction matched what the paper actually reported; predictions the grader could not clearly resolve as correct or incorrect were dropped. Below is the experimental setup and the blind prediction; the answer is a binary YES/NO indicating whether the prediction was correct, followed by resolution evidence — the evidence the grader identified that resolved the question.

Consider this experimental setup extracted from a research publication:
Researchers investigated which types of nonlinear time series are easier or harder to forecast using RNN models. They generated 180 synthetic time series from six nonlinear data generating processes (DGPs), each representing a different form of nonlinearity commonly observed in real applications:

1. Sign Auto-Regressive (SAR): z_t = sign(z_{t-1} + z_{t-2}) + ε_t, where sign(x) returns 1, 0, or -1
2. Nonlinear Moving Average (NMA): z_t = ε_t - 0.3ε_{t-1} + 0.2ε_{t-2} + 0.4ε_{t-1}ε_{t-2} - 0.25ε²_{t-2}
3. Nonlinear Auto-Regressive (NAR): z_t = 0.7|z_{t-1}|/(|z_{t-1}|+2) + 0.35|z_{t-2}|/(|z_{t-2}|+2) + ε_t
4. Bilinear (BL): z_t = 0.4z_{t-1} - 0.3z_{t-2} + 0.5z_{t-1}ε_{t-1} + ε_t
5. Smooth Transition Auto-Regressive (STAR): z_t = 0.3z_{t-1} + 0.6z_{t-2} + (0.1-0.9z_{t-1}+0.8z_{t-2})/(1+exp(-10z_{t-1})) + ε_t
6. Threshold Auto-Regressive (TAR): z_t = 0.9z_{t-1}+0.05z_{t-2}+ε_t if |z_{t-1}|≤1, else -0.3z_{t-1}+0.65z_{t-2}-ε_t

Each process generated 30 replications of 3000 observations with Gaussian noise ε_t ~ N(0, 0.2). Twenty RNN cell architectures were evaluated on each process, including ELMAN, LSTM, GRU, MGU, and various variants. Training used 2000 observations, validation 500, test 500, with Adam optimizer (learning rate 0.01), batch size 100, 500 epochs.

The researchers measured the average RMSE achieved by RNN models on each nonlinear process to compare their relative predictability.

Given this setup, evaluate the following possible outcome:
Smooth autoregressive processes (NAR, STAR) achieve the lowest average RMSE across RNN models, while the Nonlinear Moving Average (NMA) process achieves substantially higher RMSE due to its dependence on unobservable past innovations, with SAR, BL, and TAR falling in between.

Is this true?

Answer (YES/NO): NO